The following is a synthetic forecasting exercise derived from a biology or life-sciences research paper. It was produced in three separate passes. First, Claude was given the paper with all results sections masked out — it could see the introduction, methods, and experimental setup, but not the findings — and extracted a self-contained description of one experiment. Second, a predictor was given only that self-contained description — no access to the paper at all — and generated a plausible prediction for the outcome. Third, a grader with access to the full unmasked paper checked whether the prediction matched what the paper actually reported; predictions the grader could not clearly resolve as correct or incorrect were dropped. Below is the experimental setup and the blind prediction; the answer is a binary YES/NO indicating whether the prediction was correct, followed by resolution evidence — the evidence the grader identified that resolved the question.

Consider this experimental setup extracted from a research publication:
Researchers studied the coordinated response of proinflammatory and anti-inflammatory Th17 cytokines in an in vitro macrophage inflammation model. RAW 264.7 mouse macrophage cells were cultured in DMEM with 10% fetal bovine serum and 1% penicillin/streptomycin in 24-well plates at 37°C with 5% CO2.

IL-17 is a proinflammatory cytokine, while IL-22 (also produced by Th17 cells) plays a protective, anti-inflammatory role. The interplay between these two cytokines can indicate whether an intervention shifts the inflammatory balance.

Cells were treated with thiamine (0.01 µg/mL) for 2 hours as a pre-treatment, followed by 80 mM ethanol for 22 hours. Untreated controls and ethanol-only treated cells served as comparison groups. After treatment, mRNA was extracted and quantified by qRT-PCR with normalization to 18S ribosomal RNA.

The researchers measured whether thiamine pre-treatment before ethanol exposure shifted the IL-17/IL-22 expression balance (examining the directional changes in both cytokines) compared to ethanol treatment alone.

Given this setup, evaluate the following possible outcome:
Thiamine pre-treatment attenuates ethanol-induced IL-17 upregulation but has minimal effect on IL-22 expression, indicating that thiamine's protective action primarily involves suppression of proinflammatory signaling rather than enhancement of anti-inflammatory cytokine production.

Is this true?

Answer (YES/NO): NO